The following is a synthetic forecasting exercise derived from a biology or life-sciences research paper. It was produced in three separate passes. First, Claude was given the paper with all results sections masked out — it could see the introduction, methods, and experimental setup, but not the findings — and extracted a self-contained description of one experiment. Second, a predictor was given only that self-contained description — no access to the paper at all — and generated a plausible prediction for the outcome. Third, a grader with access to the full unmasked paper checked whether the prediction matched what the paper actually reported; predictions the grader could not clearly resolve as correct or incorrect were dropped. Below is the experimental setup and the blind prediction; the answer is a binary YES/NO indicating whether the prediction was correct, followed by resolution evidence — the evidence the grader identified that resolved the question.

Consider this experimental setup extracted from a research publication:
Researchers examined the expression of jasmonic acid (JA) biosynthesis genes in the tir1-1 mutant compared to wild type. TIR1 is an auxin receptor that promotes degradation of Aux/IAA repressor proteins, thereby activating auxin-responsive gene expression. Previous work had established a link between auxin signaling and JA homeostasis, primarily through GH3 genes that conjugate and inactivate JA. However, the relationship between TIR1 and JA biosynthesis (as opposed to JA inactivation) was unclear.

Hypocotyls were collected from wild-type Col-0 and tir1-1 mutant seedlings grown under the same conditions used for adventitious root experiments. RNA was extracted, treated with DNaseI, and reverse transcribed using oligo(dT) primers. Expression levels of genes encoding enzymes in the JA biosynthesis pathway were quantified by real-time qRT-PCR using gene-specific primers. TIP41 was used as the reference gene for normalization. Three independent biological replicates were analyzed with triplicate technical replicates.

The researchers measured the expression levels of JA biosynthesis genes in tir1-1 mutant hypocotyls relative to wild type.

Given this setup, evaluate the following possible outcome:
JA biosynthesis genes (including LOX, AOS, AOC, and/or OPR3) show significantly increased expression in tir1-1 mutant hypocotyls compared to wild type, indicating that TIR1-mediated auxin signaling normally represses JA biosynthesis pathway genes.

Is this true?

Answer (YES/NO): YES